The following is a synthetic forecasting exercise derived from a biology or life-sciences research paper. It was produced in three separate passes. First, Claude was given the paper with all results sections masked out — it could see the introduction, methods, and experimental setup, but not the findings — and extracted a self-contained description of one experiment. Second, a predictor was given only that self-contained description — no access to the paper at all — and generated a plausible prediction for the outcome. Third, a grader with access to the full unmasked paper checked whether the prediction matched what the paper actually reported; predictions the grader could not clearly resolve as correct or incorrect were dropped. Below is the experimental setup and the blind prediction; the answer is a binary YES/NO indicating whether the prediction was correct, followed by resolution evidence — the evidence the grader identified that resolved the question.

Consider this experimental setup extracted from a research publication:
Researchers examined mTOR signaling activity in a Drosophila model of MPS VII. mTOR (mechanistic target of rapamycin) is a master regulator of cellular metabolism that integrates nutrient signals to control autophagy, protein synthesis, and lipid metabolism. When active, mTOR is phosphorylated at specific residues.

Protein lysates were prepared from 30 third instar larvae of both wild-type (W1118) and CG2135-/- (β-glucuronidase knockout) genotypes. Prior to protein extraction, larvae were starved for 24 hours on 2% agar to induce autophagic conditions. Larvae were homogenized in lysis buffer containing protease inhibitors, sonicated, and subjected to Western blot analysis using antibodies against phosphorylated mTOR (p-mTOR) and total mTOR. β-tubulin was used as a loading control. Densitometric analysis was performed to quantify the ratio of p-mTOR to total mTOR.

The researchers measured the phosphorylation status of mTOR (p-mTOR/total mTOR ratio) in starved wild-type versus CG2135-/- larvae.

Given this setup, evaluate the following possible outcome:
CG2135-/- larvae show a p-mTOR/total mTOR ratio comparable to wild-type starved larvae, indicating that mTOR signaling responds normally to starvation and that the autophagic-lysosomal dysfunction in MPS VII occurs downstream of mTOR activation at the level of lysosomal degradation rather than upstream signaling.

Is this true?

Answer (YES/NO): NO